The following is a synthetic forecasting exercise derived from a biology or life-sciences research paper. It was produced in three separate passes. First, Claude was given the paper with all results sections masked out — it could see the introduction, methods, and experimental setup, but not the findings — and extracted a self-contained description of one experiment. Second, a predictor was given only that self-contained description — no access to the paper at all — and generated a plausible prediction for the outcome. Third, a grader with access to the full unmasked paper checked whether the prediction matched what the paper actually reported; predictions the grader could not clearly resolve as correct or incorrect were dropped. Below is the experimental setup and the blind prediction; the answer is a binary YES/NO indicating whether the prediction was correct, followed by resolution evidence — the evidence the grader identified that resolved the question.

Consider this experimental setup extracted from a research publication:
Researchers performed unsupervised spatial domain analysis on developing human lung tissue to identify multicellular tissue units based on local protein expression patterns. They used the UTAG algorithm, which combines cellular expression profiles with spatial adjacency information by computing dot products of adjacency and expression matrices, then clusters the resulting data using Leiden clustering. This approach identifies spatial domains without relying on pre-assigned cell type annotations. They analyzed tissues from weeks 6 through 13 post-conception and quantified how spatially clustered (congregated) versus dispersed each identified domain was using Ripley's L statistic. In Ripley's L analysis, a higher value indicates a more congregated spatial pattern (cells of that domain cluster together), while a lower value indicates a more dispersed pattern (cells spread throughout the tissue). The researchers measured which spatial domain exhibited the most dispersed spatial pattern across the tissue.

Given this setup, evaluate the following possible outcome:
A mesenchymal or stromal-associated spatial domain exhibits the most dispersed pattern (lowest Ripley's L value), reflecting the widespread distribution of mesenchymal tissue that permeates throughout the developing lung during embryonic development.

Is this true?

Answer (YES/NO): NO